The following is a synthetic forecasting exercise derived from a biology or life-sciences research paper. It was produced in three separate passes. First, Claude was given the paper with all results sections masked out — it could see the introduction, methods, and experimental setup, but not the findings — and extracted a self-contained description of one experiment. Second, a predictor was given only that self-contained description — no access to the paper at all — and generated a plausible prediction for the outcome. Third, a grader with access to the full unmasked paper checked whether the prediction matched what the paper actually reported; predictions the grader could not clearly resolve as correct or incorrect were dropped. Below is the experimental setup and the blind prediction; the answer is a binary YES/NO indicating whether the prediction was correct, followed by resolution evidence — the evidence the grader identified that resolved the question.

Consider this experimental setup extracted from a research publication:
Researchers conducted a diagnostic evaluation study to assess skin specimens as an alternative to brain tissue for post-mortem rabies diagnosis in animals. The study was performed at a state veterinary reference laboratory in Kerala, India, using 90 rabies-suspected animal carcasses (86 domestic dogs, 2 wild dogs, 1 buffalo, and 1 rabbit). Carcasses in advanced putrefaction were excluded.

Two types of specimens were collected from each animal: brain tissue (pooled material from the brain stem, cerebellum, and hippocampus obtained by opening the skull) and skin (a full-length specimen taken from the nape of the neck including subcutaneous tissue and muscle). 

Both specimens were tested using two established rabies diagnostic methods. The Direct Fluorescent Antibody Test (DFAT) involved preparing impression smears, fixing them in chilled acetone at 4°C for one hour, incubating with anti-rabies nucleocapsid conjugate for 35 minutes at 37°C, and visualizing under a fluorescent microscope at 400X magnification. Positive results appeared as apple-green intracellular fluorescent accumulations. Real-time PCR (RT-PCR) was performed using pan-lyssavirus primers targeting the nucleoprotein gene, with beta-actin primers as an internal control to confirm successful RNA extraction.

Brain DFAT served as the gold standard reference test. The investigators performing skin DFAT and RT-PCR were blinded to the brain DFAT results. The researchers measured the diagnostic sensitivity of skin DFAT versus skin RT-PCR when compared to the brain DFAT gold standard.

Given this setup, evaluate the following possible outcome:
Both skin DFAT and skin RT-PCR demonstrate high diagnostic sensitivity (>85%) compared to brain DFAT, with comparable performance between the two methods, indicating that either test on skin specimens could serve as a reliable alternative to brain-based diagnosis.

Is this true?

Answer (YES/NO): NO